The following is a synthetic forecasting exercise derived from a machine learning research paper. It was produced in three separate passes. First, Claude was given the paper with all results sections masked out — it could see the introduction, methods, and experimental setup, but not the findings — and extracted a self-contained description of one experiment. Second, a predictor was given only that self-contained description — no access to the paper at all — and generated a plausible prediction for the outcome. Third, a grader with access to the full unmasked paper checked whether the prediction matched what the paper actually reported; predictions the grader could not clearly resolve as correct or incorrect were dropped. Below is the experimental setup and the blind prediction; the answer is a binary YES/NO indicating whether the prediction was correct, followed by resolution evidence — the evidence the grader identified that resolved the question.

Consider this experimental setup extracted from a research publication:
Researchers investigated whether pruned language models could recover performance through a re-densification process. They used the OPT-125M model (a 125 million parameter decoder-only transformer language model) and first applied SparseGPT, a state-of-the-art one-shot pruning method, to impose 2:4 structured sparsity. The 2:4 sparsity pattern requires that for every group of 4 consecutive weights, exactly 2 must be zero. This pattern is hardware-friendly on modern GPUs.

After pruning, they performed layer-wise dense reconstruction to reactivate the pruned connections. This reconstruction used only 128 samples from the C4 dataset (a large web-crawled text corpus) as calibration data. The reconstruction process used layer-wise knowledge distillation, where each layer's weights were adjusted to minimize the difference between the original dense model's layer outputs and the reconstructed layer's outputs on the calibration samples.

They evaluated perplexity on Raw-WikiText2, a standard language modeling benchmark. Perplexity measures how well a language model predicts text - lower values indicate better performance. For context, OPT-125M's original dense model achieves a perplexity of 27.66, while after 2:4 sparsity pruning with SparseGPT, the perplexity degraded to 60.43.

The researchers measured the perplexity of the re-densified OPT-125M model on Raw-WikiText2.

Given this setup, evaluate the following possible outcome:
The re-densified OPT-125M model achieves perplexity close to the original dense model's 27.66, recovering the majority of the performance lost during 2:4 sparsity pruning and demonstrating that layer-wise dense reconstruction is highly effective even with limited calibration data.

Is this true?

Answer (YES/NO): YES